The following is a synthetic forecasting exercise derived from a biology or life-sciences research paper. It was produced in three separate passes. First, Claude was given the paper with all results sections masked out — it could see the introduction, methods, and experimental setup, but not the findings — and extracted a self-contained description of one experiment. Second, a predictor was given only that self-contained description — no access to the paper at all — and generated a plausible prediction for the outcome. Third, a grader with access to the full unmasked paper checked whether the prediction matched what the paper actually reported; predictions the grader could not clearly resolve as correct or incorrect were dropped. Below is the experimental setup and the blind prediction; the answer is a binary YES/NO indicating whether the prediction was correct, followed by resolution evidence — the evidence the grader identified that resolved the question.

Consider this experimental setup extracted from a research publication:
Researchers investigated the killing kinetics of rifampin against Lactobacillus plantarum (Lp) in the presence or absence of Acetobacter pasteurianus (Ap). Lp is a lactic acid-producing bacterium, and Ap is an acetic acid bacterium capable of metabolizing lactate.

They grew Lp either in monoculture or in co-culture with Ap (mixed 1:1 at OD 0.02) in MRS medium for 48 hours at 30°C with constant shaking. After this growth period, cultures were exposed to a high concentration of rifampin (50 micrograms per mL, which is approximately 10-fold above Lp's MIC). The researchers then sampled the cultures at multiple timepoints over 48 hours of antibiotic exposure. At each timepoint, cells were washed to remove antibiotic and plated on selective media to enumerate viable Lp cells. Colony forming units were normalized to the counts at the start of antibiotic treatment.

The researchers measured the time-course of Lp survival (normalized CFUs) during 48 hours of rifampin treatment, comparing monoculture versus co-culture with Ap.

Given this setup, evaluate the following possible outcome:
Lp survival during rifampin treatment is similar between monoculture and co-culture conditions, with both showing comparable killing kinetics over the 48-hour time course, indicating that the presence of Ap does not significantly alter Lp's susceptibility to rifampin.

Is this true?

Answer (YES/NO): NO